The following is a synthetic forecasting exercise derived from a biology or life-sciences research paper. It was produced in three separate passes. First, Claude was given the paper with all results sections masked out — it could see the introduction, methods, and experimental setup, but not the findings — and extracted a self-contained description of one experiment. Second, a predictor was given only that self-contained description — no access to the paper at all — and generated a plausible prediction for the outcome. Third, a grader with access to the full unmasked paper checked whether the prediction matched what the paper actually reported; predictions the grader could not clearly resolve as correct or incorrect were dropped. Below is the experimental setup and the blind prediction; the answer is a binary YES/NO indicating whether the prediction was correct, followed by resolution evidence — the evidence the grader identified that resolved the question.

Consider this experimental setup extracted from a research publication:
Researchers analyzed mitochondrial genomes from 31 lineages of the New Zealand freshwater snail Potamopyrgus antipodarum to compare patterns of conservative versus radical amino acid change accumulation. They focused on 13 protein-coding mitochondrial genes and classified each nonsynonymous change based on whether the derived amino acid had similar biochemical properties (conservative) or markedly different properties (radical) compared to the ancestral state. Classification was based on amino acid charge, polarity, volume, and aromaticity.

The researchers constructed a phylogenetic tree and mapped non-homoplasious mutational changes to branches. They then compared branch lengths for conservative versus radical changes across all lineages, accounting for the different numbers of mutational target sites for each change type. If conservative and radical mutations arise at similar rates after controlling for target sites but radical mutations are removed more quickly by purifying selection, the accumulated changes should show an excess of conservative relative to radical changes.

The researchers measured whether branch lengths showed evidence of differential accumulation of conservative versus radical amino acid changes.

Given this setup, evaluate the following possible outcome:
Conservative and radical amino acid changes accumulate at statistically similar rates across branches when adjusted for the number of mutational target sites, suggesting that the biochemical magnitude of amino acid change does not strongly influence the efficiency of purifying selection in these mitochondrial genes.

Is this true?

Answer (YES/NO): NO